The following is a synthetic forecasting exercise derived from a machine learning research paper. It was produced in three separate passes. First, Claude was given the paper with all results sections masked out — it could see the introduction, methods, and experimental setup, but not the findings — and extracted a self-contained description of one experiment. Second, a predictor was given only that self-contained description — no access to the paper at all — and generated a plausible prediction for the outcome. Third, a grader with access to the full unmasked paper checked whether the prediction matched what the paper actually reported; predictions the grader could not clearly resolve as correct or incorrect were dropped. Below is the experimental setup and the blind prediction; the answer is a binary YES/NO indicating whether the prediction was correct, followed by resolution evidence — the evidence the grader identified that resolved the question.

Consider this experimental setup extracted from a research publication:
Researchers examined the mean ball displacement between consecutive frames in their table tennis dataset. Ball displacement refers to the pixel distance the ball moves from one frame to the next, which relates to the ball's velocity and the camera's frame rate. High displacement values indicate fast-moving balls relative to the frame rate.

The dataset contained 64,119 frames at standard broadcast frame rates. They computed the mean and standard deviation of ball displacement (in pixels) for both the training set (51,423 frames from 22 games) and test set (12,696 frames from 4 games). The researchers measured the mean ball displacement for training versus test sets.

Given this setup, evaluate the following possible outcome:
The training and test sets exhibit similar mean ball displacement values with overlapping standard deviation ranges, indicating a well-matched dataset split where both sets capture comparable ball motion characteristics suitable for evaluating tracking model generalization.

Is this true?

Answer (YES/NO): YES